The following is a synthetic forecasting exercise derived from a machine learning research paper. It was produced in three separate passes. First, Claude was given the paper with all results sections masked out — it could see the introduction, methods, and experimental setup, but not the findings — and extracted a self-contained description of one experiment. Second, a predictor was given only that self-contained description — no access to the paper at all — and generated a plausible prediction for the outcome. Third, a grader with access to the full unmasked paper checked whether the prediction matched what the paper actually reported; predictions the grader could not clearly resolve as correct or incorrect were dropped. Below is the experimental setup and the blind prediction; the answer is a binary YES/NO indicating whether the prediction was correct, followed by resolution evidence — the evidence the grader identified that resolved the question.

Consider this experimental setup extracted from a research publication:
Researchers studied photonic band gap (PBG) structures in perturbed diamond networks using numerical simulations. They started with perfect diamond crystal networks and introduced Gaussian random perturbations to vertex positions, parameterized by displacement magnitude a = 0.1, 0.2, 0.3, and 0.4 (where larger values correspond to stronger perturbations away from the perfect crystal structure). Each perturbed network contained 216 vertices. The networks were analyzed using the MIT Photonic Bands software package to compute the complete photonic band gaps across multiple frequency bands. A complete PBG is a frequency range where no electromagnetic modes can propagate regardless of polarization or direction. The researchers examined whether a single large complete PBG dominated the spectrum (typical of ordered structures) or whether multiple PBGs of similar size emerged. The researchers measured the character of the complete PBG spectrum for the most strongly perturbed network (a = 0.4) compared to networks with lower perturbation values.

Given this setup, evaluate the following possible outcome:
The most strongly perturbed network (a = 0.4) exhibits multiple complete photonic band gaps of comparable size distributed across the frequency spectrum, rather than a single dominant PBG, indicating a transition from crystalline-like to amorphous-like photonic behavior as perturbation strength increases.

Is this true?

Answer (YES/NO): YES